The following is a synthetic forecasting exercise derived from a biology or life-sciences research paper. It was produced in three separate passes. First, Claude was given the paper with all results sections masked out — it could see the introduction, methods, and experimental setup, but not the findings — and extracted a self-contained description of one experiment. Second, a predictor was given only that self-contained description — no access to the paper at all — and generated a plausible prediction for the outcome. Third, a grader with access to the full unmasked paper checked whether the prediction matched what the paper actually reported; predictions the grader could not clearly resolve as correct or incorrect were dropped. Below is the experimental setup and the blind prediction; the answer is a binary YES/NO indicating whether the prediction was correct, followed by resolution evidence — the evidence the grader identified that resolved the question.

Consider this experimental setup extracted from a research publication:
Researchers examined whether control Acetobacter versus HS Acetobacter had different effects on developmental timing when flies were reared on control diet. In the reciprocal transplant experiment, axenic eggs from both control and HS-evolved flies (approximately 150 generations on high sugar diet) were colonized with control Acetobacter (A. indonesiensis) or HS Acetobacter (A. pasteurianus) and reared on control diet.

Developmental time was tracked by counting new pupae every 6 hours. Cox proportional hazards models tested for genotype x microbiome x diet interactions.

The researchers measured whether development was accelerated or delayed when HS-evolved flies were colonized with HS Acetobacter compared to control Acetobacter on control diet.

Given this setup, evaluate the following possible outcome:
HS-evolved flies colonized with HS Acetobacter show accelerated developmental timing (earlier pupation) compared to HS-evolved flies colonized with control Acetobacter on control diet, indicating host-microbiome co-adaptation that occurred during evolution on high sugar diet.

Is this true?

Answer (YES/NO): NO